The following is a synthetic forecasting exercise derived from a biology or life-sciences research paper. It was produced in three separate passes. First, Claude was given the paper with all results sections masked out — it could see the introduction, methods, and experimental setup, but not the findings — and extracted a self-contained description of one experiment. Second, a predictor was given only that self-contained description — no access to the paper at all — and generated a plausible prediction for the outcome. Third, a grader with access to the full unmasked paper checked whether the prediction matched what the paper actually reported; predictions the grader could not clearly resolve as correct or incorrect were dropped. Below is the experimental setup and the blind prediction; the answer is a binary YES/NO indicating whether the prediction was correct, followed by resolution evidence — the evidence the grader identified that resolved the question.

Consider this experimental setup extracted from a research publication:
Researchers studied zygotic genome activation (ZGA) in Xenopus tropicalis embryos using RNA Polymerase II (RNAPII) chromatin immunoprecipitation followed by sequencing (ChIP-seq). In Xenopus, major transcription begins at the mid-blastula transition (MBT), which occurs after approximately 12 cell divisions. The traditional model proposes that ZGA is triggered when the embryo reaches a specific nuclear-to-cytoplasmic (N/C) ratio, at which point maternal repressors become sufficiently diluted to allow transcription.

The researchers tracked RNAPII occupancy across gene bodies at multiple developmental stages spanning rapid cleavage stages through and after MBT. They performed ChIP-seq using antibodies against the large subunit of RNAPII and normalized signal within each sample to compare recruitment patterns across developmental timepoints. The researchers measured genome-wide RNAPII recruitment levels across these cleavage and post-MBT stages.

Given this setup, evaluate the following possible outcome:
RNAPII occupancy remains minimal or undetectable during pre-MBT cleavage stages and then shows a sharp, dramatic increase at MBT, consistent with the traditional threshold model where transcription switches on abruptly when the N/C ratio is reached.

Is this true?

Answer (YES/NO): NO